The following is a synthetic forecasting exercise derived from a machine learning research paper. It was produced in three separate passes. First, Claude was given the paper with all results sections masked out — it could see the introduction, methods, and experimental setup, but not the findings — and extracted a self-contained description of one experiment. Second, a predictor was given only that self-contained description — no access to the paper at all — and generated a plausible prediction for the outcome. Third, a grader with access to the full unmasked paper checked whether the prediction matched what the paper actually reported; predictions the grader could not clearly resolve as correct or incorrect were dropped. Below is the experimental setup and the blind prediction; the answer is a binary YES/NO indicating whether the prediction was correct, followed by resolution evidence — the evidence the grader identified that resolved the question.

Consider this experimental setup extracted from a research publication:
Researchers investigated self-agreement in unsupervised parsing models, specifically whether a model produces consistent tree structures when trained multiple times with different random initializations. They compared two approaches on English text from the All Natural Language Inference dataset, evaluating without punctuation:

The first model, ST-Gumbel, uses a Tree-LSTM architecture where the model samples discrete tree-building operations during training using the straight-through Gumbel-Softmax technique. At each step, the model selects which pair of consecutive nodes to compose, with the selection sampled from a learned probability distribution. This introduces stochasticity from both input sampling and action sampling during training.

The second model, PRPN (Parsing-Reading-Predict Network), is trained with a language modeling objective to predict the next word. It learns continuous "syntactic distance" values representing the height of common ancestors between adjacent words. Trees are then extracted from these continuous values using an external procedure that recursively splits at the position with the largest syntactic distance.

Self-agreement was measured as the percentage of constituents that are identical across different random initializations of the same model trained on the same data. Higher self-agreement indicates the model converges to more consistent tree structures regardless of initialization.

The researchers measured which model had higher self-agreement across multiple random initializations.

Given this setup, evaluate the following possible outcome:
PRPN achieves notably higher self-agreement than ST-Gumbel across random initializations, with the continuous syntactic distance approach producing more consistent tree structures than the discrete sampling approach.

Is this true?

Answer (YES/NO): NO